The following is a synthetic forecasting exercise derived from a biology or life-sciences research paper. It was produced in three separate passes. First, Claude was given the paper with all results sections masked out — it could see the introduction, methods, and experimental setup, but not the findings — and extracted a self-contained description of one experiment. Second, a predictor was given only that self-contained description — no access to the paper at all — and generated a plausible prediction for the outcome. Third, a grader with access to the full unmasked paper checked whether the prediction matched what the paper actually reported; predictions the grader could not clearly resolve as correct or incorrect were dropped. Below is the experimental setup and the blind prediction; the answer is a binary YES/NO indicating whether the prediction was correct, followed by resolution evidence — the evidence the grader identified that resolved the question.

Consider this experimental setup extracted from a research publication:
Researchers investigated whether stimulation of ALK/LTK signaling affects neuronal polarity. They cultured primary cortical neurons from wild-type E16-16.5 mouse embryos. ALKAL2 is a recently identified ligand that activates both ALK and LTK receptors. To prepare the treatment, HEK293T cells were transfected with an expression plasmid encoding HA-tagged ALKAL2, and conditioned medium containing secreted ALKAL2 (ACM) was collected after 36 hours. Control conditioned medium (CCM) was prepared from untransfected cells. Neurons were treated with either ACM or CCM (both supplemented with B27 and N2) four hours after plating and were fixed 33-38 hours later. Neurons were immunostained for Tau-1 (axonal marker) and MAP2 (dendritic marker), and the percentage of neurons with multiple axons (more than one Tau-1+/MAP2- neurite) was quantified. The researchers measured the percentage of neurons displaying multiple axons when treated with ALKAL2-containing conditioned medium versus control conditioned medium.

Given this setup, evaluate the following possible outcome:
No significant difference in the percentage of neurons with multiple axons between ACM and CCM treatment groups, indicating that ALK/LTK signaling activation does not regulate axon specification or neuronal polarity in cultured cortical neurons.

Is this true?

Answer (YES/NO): NO